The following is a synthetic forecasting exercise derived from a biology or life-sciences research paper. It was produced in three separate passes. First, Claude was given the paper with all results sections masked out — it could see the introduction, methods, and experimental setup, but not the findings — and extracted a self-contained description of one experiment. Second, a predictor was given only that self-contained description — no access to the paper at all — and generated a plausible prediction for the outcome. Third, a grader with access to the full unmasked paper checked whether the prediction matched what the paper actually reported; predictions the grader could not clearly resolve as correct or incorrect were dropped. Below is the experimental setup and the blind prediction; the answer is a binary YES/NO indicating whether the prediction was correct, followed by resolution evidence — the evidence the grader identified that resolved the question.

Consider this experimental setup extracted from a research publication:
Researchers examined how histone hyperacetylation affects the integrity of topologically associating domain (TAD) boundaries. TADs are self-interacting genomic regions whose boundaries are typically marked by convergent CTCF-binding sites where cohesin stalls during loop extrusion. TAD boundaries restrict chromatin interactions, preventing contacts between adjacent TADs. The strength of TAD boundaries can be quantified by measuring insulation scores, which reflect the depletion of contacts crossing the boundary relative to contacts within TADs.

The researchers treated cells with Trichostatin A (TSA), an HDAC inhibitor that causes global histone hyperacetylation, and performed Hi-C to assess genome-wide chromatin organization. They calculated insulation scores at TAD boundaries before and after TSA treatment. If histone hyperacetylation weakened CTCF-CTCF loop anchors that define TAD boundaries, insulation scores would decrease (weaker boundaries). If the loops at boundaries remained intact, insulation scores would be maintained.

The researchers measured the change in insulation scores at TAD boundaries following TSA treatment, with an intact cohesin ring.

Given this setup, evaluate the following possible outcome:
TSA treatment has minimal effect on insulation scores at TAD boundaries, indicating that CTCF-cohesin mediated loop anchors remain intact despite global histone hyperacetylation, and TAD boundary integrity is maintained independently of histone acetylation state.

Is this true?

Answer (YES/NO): NO